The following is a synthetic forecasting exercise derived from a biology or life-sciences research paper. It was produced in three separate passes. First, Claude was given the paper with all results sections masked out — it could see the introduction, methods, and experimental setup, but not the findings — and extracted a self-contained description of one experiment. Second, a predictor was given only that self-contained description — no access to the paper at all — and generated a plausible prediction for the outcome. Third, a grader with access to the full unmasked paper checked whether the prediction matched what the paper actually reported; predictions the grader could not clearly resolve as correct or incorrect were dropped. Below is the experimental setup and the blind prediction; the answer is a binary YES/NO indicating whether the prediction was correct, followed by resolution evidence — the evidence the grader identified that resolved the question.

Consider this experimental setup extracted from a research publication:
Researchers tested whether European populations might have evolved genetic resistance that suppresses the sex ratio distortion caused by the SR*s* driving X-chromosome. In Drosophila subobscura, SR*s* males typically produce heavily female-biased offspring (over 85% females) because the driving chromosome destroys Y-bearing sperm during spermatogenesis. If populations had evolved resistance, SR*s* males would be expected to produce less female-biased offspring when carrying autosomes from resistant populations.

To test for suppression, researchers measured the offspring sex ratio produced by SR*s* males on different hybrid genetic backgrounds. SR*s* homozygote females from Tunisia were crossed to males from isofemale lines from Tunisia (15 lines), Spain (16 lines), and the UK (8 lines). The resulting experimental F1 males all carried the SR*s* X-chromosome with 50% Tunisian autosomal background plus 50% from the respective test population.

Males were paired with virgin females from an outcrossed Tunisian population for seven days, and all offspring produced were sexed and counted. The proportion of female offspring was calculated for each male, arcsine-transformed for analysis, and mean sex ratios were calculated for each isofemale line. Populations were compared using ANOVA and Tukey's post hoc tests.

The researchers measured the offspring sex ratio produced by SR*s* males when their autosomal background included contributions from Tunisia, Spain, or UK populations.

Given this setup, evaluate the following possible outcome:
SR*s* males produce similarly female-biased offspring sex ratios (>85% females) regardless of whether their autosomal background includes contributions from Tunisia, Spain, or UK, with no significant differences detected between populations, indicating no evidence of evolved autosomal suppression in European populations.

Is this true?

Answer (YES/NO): NO